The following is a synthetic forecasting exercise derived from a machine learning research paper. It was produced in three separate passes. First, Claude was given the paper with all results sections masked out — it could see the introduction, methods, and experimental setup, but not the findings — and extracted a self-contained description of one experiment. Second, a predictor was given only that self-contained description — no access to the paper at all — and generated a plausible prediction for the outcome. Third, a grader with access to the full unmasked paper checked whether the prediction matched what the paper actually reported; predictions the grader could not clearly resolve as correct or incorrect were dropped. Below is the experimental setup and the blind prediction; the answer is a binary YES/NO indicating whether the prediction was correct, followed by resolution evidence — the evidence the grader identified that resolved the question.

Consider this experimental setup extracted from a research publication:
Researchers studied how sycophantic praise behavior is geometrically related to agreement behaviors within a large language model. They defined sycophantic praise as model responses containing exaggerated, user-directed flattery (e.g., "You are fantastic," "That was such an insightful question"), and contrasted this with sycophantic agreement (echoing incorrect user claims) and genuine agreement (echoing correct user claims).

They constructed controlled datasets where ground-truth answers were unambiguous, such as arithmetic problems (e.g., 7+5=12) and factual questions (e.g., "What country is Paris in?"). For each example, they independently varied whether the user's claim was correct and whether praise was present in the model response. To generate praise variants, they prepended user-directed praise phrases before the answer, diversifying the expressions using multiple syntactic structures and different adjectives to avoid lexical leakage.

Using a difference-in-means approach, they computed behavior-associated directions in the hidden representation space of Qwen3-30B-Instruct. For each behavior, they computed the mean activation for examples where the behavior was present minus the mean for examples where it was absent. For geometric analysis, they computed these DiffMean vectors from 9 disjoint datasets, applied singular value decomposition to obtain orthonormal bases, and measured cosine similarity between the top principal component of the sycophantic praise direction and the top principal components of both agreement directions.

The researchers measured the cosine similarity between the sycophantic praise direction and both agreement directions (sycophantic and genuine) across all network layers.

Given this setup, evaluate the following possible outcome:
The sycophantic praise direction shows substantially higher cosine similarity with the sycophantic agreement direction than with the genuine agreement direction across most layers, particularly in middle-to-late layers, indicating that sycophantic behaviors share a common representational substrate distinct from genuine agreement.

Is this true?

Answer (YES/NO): NO